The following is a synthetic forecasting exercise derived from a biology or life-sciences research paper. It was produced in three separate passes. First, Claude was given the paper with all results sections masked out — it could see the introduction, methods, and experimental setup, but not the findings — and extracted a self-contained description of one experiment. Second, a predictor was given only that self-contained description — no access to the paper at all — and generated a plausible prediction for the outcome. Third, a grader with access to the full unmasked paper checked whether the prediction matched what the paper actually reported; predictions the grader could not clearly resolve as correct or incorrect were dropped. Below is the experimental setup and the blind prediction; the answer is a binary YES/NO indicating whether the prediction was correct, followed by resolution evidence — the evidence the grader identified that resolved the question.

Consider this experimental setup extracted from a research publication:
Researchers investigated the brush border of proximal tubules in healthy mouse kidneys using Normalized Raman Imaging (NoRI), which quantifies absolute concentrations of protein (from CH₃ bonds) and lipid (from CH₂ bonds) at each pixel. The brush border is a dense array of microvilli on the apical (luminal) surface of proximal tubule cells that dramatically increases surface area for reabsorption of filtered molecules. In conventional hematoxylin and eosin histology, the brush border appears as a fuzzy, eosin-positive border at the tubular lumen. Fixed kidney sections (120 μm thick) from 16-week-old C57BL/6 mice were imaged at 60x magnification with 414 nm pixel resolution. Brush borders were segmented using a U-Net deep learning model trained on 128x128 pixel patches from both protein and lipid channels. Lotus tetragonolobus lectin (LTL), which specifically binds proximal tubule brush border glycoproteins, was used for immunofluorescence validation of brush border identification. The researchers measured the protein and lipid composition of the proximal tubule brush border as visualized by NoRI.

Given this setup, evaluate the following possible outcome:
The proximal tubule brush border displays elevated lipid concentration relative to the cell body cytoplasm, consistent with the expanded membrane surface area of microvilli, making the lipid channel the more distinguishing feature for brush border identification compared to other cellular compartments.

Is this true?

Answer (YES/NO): NO